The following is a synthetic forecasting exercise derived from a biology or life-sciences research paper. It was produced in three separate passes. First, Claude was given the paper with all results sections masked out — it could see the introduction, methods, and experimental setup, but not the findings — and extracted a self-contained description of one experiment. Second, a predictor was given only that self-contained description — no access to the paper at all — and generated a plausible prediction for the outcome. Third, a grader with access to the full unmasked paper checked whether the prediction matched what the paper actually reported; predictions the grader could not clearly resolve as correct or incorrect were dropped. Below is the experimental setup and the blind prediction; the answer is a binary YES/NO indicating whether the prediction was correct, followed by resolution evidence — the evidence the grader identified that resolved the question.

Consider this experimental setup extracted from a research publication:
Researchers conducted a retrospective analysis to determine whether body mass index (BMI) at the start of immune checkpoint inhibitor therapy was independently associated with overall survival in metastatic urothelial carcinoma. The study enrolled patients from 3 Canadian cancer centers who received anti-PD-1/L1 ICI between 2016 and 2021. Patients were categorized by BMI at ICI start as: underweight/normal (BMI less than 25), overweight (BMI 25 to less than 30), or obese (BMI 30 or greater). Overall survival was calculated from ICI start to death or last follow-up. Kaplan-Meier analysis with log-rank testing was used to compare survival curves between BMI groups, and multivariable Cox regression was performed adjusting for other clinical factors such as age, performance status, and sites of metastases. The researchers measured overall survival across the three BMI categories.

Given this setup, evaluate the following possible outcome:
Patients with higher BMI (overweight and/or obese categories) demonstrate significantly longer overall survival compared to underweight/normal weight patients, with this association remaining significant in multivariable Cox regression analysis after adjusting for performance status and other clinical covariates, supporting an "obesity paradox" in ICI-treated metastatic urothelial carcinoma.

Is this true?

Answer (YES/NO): YES